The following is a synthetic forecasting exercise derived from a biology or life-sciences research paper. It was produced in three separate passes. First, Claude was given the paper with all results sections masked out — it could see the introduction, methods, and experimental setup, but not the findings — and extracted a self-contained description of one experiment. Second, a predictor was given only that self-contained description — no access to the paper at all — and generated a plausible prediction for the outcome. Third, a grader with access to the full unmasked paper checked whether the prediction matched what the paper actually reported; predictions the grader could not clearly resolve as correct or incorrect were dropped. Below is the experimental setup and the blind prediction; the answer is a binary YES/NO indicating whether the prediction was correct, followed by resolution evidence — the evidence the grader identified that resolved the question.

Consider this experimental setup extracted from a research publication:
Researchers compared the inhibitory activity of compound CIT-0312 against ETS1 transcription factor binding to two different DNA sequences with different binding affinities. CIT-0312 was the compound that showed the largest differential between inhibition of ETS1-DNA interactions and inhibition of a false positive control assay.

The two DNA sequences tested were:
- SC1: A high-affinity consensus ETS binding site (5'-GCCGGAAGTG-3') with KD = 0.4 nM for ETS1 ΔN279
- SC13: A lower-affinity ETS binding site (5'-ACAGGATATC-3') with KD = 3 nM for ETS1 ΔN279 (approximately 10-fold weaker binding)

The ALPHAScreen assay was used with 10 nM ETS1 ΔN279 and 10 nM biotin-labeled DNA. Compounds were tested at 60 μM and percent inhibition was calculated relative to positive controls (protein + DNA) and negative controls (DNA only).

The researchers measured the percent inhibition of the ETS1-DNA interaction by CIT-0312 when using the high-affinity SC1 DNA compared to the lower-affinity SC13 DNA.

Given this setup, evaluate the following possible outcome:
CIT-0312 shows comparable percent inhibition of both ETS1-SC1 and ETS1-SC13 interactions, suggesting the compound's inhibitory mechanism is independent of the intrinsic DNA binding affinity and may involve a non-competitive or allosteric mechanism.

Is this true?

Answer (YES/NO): NO